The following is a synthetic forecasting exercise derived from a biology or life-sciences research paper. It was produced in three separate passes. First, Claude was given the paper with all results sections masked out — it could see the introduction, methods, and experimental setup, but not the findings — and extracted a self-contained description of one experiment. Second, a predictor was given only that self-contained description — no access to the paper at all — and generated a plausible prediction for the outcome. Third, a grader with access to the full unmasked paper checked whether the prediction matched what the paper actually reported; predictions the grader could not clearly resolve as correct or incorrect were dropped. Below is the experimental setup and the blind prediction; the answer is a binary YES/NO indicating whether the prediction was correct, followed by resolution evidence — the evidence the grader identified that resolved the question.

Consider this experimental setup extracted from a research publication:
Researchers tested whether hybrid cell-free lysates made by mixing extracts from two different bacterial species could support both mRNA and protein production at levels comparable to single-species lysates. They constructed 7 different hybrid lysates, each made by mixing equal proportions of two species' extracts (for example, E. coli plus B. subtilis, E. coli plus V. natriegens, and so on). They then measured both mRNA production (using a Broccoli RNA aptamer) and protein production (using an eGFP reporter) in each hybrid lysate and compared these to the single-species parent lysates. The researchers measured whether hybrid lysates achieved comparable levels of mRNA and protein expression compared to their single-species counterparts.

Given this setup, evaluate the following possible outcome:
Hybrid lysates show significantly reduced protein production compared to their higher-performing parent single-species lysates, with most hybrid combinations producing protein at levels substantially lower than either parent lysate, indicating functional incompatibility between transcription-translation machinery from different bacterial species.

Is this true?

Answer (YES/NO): NO